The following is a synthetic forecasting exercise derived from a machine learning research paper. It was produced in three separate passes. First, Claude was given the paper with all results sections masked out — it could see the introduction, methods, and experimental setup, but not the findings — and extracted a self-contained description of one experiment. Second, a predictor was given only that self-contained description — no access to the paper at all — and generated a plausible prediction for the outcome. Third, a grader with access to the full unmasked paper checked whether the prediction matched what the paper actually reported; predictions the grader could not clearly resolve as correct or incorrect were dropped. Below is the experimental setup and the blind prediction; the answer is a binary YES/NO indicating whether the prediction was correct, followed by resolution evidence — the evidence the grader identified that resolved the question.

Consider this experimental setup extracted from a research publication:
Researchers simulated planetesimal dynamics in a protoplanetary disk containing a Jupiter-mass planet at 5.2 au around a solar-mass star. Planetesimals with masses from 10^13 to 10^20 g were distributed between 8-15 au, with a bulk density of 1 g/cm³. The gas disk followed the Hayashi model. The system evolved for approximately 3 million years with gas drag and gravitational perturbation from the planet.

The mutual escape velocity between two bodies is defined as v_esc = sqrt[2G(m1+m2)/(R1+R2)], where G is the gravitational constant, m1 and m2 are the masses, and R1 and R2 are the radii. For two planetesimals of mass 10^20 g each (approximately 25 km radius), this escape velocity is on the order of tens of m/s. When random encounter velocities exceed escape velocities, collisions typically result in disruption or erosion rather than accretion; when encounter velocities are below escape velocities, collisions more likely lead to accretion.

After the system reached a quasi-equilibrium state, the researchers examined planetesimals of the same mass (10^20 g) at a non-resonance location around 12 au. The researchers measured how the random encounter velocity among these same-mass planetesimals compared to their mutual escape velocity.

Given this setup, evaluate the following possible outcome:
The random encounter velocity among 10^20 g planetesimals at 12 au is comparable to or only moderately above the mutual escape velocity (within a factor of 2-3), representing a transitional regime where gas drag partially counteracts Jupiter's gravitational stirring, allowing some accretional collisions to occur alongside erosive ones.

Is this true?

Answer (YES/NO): NO